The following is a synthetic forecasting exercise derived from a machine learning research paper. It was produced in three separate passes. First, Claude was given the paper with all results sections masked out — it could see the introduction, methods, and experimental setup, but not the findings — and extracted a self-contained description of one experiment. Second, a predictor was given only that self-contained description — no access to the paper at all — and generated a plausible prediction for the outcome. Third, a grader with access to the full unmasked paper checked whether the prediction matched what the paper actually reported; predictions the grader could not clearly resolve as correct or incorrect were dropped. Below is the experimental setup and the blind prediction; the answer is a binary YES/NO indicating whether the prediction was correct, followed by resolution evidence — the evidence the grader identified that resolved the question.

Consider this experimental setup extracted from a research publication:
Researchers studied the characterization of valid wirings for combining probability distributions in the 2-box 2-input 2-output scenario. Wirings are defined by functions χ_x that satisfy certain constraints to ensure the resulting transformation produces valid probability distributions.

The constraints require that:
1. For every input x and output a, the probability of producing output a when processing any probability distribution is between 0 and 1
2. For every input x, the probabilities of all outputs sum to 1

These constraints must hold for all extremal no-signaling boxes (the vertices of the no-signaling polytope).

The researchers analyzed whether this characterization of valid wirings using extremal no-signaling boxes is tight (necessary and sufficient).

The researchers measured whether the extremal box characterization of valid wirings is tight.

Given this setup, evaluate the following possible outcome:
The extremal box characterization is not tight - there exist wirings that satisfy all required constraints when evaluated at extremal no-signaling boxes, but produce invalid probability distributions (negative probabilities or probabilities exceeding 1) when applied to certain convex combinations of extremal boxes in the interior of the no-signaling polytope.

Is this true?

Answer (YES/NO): NO